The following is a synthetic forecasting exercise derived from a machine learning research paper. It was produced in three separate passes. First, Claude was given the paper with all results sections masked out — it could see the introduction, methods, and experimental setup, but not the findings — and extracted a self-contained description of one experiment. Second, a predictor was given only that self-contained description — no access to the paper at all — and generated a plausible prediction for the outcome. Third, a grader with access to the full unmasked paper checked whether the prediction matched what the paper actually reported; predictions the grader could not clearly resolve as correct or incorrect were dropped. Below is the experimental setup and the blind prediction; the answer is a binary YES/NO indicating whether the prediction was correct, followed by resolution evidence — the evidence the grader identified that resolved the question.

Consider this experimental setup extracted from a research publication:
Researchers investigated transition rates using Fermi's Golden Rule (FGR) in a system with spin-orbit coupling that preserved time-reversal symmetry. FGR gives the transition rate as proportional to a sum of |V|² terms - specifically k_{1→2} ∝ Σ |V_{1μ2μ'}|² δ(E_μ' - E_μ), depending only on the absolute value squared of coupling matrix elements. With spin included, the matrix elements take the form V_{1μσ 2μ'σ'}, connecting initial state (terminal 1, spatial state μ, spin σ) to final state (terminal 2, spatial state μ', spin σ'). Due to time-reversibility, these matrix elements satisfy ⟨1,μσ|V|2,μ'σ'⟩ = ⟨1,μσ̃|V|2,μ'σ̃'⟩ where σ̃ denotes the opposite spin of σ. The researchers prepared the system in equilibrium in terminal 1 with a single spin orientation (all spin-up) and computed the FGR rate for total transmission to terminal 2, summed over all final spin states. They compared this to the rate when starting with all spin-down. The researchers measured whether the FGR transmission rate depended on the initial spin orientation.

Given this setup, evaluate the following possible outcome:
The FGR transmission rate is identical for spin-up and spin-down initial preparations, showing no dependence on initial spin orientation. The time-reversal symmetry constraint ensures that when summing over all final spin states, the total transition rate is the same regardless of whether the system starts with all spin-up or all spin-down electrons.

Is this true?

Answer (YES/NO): YES